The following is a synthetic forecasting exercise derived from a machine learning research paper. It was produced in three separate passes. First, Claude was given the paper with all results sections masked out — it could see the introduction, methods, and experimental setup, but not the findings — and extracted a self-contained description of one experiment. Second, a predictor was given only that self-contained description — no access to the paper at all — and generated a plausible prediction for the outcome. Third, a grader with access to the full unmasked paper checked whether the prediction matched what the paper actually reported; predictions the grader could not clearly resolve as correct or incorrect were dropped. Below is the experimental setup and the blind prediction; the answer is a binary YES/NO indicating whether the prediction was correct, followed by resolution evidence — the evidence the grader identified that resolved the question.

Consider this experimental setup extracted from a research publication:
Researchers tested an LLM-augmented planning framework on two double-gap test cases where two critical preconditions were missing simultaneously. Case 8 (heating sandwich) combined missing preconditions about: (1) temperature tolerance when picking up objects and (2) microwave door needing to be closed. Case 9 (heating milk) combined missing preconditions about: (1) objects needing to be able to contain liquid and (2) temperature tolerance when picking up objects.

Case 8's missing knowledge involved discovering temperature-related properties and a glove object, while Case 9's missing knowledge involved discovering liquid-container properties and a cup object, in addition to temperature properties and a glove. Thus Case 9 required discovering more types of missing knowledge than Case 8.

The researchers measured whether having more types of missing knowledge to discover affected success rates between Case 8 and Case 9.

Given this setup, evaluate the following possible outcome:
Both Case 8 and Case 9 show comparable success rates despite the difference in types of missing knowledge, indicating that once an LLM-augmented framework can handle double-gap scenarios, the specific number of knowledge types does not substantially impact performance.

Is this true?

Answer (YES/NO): NO